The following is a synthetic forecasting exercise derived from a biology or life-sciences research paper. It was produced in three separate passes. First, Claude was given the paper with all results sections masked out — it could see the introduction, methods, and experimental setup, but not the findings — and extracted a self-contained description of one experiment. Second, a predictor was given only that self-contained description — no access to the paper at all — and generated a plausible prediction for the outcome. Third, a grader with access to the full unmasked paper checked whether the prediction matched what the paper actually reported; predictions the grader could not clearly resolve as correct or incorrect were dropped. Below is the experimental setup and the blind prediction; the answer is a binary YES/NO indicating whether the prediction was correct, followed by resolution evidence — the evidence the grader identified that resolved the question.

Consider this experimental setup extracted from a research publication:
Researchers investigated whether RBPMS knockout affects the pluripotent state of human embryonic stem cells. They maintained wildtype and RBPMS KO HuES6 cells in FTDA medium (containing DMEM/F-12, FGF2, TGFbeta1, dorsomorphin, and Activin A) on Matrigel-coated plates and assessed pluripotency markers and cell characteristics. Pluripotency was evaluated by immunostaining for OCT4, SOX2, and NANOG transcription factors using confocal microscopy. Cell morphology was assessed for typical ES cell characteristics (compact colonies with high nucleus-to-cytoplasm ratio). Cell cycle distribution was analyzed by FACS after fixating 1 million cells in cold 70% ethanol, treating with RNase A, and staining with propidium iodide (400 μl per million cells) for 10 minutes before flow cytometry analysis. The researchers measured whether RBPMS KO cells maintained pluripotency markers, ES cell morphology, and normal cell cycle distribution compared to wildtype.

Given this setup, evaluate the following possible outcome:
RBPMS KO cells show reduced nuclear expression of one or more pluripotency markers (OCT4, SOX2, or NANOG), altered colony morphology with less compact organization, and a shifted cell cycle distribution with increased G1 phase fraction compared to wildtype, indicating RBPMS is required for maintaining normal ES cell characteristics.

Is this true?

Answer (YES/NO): NO